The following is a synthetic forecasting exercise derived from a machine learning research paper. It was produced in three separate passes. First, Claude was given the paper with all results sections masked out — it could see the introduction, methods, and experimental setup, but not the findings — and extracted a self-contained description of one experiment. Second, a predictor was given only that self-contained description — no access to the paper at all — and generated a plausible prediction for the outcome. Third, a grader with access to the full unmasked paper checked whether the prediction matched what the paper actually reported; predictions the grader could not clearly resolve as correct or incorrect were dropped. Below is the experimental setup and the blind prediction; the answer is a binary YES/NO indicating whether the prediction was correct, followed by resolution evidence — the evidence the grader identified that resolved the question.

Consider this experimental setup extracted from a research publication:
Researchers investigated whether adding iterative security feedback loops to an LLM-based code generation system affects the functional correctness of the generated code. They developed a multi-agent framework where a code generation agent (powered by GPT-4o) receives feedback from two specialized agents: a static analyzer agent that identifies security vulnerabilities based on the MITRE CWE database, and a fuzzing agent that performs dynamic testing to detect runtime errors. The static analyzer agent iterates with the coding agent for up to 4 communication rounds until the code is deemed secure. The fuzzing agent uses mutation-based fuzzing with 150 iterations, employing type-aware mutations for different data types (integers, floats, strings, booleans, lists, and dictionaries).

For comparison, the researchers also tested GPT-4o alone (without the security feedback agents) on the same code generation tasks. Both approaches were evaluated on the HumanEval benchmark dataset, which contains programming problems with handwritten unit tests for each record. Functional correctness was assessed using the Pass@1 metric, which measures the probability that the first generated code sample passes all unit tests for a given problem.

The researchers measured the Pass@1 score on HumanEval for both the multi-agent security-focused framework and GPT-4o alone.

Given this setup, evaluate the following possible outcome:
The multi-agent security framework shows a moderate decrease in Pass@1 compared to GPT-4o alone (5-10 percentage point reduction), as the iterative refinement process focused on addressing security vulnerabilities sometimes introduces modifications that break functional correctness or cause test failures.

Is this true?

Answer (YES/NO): NO